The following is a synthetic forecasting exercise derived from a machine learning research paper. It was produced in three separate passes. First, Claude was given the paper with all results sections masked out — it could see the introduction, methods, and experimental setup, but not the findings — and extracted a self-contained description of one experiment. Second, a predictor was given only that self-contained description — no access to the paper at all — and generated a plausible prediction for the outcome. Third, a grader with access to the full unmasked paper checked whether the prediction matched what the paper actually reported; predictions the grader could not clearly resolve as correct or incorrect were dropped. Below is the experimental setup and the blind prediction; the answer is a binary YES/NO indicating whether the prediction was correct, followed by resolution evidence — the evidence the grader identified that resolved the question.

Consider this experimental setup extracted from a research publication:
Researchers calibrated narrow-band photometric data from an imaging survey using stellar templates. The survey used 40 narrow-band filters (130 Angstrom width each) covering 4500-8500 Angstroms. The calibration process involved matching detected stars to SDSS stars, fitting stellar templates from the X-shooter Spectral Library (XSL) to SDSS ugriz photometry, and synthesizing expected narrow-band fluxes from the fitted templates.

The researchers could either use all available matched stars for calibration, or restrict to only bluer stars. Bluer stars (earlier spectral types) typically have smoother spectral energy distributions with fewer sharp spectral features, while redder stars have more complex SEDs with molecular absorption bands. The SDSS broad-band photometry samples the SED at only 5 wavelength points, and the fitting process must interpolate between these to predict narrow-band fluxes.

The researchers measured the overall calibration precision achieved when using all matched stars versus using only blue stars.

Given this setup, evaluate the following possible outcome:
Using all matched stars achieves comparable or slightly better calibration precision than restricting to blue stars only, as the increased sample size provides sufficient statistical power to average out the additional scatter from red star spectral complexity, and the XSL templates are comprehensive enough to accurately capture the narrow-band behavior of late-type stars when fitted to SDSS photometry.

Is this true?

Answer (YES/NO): NO